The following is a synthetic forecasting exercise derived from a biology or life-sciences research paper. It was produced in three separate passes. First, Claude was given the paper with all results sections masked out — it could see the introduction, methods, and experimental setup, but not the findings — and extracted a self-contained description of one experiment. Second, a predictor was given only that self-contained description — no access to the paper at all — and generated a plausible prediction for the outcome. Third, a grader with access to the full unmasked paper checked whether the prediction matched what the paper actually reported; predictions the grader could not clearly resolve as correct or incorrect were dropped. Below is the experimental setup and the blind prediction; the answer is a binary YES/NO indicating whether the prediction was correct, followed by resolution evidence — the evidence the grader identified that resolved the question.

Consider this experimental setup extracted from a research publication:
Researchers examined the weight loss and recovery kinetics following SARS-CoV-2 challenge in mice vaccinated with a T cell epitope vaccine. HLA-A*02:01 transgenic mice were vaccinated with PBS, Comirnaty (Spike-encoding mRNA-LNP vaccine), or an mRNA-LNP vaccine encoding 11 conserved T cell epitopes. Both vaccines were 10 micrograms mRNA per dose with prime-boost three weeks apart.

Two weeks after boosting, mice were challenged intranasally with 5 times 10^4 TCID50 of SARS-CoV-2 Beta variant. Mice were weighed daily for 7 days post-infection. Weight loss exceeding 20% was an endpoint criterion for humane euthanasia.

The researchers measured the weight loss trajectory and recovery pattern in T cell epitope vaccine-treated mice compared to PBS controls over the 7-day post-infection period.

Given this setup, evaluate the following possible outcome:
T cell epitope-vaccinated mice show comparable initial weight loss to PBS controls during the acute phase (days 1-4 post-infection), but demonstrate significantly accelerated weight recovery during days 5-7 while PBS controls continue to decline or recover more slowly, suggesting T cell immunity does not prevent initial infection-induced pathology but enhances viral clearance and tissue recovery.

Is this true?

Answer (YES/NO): YES